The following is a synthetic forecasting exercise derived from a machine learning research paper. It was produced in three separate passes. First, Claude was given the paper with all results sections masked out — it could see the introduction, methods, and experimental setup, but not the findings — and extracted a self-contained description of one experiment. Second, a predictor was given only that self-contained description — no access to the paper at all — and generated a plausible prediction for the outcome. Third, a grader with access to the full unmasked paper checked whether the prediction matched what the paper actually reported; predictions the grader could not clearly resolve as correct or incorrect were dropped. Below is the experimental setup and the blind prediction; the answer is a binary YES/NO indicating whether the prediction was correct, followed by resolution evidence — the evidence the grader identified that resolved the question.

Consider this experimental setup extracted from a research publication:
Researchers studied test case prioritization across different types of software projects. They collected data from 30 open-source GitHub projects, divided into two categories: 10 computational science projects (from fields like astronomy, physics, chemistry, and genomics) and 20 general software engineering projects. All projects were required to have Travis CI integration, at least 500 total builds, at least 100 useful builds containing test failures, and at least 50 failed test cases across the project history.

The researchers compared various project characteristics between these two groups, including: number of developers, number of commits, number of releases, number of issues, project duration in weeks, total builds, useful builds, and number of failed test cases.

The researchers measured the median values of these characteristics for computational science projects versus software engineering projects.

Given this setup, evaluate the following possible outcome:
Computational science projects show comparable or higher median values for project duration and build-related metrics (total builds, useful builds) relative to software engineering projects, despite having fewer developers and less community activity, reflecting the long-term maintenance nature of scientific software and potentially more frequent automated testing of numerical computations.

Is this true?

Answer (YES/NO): NO